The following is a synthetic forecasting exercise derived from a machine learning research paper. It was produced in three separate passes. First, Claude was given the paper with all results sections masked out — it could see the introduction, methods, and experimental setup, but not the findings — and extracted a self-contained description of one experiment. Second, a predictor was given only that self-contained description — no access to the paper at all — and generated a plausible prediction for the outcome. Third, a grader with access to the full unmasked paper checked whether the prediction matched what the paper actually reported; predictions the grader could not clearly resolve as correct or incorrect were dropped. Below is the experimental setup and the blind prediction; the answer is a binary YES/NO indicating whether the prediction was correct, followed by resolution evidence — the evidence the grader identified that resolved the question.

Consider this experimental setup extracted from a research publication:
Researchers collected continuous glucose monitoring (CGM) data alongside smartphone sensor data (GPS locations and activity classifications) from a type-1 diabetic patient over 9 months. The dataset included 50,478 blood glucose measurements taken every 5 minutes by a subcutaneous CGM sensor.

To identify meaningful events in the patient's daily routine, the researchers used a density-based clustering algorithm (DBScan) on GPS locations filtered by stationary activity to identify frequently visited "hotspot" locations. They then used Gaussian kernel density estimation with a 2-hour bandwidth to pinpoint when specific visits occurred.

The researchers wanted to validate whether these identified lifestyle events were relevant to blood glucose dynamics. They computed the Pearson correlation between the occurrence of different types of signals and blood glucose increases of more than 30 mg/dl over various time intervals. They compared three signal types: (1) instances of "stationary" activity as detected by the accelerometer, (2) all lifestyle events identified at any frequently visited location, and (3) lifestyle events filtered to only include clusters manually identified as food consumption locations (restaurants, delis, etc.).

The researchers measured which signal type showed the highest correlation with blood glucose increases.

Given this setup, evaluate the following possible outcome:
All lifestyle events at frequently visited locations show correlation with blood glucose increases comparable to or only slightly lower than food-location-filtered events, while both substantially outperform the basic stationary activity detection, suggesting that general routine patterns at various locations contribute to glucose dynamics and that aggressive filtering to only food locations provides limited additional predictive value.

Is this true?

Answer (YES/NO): NO